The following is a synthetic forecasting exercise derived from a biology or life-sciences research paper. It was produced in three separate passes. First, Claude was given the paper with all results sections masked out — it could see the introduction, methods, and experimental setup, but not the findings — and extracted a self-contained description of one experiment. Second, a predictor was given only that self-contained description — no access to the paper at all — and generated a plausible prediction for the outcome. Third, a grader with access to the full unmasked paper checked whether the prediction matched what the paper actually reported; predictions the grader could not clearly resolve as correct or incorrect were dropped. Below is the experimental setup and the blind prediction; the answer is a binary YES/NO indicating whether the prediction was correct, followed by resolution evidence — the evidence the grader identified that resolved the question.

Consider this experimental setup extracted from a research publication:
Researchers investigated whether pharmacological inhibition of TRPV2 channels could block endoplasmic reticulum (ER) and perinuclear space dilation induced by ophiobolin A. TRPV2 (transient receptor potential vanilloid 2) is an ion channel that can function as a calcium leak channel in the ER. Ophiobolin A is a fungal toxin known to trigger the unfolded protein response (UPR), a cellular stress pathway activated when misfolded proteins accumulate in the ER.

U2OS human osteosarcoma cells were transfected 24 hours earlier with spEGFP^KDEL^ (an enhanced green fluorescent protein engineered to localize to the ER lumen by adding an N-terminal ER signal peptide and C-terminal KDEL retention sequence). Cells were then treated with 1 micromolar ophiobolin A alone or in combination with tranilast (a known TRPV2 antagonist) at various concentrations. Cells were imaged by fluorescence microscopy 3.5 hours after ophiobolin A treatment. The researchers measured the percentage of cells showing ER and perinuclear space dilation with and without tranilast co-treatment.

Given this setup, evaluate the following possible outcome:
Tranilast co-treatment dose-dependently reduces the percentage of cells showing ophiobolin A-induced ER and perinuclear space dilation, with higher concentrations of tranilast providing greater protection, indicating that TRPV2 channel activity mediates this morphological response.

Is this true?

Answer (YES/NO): YES